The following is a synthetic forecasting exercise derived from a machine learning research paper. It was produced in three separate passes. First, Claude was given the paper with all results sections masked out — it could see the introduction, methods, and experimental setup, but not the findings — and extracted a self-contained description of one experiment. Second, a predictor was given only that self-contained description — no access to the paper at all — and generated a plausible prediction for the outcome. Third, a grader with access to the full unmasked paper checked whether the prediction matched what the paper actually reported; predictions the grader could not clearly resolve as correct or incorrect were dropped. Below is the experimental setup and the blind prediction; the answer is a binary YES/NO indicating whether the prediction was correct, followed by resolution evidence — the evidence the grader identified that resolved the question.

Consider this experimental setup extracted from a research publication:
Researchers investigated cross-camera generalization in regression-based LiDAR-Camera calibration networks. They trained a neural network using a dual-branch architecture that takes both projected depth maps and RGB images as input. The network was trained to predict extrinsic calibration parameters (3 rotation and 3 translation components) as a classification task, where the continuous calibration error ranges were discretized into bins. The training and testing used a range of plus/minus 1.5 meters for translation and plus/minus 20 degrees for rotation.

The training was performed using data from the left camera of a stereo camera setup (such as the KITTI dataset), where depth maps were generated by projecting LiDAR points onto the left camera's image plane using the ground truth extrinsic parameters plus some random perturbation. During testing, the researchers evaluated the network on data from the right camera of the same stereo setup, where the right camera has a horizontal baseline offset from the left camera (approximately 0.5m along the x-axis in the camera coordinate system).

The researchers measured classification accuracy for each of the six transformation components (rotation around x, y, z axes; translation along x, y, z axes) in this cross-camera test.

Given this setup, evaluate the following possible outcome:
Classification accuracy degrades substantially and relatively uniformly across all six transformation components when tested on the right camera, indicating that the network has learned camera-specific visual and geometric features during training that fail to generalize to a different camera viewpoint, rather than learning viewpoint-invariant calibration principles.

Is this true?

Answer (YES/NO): NO